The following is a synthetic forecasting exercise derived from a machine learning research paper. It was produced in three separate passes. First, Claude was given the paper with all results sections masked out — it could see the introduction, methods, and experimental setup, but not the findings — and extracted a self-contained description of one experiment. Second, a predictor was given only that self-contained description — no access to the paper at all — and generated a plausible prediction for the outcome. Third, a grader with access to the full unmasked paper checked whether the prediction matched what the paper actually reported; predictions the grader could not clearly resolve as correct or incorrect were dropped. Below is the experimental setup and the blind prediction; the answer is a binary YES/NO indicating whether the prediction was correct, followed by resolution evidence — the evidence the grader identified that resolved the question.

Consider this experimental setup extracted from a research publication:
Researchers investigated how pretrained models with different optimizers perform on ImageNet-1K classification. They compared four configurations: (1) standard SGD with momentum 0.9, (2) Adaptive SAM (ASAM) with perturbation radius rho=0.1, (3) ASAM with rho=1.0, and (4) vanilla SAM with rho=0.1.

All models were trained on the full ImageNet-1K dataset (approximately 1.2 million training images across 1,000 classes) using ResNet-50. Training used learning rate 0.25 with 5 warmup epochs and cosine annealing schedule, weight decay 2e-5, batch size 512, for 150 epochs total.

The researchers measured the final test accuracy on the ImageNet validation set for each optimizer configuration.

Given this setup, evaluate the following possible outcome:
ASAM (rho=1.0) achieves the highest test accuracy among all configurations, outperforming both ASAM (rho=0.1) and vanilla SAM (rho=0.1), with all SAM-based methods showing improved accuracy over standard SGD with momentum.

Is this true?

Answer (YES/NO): NO